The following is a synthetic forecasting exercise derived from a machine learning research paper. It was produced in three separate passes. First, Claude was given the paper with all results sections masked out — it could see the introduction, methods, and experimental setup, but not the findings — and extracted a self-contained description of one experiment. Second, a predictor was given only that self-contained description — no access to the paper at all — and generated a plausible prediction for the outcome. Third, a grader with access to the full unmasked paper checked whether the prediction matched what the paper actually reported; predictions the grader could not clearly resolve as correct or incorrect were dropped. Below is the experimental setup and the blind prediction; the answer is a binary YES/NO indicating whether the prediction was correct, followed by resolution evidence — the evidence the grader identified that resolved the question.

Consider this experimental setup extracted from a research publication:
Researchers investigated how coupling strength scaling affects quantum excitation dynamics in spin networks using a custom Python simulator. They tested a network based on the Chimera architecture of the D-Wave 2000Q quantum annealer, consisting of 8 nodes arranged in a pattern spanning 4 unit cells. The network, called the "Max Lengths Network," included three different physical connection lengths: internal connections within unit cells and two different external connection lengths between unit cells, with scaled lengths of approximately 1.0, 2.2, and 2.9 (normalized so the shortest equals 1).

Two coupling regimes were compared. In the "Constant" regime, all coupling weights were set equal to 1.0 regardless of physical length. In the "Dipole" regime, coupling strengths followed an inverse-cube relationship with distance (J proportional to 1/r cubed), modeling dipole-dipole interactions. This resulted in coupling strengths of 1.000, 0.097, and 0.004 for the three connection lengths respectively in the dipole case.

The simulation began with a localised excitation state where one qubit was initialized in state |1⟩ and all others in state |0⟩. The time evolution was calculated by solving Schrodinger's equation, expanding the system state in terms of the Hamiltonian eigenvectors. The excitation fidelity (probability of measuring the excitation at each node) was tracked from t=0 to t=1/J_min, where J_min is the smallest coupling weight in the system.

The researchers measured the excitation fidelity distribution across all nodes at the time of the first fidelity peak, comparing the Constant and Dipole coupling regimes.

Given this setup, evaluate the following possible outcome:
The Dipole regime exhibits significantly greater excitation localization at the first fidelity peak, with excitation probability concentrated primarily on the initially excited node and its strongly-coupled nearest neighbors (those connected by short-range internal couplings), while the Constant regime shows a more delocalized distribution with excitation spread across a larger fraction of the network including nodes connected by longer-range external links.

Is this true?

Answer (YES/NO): YES